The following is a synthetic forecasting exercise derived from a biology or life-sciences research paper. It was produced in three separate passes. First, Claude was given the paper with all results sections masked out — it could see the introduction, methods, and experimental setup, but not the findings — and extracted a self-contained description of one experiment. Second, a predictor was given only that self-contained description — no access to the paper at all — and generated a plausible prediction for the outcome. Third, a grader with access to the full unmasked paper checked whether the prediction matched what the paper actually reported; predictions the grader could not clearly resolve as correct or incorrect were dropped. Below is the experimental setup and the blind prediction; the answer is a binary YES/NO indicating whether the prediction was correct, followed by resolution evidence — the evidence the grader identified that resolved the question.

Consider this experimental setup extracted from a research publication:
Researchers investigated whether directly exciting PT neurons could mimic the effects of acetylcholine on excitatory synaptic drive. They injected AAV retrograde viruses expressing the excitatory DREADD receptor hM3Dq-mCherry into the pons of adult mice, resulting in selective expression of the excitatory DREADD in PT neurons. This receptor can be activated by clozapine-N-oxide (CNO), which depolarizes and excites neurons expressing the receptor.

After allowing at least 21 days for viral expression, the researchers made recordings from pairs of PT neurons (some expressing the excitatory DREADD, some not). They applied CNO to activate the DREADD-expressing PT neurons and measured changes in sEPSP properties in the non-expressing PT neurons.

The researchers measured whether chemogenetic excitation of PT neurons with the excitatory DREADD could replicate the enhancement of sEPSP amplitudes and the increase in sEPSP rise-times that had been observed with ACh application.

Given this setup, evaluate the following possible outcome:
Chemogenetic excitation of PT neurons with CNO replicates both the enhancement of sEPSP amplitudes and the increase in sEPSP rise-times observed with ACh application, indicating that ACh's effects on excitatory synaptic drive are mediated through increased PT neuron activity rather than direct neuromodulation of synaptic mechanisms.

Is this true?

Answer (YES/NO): NO